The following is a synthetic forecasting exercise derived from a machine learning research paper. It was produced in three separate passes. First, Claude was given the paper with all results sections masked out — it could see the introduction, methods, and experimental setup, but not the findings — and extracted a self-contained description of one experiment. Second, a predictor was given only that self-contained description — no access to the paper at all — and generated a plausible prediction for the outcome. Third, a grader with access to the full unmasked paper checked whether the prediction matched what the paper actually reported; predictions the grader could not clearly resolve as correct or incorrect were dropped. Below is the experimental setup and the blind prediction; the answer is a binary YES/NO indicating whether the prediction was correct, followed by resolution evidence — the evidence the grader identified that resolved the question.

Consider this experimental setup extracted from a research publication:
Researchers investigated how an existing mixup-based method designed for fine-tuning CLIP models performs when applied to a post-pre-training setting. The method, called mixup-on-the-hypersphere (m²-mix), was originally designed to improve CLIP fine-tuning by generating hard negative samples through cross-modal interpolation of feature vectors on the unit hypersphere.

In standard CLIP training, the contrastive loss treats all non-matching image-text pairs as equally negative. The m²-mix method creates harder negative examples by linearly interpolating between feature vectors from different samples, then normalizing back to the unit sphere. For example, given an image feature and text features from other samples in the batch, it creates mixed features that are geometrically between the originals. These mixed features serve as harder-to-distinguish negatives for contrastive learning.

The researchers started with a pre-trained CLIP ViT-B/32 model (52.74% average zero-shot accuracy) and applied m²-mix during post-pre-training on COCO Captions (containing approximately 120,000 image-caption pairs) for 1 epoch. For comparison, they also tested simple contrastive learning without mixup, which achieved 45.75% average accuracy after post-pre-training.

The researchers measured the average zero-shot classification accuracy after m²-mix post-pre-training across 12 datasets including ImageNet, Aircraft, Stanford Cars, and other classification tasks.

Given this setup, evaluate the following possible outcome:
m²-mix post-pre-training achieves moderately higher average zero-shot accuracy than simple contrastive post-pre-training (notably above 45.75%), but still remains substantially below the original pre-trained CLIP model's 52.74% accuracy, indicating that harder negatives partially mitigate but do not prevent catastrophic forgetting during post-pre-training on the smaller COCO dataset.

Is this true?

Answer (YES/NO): YES